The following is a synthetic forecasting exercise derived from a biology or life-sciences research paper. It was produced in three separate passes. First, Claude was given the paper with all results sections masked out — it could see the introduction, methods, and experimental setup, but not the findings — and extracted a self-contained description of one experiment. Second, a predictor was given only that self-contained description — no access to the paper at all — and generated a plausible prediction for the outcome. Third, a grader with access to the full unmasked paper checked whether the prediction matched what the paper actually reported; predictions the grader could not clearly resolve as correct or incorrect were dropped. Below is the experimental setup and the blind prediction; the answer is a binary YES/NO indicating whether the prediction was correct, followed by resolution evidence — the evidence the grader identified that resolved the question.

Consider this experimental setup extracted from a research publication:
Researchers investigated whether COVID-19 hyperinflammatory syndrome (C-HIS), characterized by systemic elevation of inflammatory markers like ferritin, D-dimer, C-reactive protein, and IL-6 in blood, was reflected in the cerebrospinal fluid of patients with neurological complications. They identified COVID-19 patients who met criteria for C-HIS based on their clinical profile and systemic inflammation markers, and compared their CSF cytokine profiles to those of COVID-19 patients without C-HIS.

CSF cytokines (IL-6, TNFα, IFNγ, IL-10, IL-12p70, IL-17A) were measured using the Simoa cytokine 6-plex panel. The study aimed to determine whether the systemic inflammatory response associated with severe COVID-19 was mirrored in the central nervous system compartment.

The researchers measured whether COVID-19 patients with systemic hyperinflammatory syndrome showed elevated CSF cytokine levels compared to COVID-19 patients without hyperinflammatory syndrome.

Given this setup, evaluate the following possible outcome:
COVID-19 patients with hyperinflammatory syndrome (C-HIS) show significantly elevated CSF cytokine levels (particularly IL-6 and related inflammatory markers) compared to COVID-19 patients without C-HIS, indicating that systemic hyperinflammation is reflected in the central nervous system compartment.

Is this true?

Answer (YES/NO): NO